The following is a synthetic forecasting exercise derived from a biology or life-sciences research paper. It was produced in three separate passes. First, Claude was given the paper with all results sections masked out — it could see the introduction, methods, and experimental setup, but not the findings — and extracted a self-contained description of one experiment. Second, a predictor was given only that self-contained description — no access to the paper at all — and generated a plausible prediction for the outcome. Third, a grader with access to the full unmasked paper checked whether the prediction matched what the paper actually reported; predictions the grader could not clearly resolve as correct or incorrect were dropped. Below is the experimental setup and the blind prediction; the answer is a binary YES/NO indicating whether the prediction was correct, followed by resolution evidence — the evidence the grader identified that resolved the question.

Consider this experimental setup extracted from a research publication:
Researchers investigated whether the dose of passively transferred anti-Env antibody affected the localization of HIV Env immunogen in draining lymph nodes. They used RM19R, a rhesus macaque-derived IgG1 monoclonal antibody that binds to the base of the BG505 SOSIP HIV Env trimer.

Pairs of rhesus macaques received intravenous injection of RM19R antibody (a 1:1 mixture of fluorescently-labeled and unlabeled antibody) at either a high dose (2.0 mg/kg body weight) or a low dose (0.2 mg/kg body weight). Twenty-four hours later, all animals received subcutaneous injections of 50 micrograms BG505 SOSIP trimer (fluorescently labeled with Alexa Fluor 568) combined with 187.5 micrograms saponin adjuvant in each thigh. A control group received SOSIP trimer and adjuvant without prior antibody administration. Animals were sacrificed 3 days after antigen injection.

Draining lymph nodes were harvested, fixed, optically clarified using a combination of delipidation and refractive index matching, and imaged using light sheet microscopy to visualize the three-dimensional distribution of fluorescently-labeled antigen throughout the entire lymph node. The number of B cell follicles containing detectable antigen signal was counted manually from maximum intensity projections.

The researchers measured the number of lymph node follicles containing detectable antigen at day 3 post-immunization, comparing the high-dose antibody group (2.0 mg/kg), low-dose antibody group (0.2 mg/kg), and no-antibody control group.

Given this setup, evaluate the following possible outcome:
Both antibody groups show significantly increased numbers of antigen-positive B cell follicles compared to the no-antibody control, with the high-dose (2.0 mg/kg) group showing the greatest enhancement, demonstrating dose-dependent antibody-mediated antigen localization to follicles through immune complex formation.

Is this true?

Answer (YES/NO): YES